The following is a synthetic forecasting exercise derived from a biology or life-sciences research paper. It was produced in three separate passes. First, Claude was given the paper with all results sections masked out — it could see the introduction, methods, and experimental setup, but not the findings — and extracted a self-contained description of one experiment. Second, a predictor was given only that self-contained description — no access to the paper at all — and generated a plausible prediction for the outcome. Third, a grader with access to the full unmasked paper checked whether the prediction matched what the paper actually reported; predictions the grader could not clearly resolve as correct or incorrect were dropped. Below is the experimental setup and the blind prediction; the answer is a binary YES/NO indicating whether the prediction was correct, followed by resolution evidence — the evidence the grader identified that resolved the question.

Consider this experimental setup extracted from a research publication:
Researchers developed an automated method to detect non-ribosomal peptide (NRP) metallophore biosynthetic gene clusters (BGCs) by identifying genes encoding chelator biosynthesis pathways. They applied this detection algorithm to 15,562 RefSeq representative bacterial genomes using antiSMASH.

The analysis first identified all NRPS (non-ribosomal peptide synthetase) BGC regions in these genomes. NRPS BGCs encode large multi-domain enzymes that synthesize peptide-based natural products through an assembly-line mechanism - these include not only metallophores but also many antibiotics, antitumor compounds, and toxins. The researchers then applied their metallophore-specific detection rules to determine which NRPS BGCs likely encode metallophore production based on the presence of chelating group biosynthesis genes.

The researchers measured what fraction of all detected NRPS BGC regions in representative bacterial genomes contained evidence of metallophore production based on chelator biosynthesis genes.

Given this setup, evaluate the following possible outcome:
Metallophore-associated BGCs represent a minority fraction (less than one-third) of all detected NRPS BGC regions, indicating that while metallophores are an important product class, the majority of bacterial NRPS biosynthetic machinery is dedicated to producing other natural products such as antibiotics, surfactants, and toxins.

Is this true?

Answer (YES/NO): YES